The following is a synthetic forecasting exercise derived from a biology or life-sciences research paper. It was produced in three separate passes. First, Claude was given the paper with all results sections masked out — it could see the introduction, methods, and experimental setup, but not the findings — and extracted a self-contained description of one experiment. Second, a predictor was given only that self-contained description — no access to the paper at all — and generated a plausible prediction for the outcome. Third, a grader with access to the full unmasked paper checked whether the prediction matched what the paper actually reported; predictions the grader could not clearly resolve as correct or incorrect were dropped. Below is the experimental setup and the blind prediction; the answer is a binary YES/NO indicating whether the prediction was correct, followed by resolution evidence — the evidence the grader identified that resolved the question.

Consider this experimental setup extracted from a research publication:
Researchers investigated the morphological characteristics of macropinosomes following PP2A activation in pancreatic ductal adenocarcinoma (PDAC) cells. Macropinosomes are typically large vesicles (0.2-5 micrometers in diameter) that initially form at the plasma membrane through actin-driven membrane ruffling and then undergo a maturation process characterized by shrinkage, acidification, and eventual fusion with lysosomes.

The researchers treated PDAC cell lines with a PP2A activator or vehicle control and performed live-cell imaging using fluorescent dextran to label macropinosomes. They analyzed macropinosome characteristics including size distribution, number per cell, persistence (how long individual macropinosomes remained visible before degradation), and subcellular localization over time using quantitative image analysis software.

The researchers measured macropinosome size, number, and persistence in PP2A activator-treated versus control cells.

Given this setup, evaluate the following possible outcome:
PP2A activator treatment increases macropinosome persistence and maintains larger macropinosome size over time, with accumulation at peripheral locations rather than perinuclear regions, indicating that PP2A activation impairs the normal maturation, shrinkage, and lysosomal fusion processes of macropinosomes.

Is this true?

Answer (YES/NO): NO